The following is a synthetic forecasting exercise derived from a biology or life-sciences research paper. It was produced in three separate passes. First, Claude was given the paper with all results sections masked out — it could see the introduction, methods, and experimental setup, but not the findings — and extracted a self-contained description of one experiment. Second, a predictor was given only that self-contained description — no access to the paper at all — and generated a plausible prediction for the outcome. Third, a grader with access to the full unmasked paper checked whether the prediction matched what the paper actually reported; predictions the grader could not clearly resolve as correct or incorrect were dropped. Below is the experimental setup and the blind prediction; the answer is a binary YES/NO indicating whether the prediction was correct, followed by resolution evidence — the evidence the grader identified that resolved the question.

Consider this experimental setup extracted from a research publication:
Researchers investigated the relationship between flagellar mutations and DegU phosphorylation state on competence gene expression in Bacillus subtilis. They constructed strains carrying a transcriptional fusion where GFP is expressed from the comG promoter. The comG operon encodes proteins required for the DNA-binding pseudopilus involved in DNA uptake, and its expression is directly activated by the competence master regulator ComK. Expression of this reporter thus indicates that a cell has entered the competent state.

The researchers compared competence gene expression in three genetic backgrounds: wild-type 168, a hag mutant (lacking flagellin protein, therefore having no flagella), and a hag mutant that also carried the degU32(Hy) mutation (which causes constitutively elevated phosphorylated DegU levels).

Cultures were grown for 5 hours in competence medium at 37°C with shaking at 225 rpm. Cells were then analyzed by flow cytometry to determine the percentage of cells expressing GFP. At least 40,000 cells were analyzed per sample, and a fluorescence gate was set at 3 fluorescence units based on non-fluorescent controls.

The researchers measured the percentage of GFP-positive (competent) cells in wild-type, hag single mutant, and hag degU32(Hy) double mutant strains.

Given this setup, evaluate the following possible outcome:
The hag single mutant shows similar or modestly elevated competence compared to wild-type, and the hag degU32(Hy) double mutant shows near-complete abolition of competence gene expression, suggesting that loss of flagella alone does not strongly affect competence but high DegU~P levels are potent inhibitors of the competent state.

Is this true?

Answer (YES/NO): NO